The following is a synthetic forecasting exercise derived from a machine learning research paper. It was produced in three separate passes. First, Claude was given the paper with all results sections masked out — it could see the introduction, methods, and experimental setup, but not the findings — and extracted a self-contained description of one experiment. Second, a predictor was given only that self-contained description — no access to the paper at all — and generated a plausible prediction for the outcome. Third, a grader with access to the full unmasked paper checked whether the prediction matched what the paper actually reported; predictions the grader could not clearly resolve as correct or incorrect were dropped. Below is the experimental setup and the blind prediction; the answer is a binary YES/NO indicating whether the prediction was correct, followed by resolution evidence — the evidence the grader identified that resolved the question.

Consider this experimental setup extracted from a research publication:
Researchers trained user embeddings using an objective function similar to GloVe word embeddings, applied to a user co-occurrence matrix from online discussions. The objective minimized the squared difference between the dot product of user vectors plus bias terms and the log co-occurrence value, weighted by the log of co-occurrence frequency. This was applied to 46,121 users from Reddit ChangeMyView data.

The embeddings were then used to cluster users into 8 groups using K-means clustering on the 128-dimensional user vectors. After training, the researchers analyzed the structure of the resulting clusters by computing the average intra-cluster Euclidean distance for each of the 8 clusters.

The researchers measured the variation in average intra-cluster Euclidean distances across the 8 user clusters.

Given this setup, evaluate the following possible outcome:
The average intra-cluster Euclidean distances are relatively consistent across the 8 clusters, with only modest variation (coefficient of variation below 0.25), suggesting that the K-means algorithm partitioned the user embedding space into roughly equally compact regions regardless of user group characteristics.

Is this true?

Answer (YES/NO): NO